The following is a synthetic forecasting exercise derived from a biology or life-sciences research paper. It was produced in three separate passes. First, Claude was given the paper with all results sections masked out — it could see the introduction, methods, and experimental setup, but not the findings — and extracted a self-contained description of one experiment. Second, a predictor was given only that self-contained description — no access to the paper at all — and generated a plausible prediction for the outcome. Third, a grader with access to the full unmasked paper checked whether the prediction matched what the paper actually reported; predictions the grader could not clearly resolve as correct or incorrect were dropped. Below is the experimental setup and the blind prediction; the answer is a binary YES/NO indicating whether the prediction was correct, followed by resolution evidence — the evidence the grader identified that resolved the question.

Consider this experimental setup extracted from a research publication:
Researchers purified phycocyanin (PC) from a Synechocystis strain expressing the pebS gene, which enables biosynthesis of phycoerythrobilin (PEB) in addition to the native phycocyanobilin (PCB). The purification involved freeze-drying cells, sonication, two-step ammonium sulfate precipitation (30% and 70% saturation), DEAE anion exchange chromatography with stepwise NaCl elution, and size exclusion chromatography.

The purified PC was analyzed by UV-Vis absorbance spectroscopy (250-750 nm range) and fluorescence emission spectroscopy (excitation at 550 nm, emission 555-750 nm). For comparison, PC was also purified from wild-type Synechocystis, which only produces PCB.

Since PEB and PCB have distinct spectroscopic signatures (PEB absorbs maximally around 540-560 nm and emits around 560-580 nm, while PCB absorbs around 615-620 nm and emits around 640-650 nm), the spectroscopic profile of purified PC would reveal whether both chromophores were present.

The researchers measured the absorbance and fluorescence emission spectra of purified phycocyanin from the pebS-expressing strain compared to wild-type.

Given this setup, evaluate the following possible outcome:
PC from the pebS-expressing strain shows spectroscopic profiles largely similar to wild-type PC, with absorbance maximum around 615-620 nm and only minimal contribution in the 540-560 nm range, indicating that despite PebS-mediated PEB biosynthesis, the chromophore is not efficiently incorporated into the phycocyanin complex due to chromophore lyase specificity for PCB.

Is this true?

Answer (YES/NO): NO